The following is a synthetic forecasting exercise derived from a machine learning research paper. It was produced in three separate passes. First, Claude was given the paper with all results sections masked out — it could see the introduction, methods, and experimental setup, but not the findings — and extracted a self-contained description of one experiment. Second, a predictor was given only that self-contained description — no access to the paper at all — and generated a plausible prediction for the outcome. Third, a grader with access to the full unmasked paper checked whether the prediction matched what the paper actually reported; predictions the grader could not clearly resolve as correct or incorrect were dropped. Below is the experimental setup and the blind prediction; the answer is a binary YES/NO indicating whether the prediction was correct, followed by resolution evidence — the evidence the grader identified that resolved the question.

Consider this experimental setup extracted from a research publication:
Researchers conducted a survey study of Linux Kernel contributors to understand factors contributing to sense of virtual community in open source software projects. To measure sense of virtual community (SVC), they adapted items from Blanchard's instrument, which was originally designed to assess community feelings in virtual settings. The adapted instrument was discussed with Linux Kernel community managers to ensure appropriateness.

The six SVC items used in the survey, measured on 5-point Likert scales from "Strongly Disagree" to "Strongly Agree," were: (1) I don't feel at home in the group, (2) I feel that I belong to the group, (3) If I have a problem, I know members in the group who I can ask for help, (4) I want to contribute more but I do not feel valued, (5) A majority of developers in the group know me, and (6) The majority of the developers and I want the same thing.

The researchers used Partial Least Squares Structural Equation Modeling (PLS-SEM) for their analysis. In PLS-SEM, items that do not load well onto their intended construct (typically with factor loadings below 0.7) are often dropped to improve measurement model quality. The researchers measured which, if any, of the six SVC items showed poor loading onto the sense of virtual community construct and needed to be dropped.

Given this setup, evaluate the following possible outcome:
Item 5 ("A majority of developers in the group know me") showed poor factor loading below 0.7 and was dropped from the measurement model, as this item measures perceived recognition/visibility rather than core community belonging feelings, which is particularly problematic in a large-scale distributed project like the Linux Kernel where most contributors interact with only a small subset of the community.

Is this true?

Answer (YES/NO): NO